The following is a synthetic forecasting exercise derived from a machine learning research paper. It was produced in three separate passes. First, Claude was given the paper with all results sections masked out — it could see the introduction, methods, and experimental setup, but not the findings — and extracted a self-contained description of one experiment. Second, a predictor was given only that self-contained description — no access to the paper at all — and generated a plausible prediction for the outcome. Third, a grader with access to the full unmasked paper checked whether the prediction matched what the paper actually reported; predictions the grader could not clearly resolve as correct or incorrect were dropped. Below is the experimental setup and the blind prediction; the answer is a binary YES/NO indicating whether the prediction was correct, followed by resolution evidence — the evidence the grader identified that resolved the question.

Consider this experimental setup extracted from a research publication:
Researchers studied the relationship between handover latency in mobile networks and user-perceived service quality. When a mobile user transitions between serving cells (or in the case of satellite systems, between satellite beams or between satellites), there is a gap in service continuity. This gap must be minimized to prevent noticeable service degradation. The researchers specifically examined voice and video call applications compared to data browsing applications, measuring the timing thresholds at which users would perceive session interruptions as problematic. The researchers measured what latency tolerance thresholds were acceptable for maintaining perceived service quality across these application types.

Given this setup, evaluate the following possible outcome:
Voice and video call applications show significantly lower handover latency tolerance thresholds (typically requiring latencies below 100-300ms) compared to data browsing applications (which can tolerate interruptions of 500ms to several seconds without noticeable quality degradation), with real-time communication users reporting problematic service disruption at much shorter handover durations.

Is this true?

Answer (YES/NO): NO